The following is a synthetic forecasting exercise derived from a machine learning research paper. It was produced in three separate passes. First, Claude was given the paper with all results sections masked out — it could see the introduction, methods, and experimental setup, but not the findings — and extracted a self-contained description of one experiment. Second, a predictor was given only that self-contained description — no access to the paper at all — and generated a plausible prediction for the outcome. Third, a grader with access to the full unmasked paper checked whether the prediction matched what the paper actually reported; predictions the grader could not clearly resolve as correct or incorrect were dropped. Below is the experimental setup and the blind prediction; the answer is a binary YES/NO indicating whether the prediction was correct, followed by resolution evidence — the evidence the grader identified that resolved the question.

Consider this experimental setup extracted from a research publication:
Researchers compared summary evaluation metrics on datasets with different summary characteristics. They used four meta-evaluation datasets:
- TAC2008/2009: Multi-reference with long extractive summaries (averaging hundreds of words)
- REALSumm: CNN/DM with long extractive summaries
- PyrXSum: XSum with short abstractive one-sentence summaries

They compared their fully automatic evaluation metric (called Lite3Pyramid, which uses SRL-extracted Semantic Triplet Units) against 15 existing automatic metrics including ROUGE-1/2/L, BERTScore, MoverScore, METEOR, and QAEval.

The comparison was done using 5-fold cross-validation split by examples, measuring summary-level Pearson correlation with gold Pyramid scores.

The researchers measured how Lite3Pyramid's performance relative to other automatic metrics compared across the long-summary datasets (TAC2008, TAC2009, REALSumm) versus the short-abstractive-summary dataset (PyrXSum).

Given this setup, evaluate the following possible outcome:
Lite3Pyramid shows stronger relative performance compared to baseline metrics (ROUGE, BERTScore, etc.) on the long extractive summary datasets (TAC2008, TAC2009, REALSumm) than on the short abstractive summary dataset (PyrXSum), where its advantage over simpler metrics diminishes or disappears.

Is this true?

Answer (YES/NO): YES